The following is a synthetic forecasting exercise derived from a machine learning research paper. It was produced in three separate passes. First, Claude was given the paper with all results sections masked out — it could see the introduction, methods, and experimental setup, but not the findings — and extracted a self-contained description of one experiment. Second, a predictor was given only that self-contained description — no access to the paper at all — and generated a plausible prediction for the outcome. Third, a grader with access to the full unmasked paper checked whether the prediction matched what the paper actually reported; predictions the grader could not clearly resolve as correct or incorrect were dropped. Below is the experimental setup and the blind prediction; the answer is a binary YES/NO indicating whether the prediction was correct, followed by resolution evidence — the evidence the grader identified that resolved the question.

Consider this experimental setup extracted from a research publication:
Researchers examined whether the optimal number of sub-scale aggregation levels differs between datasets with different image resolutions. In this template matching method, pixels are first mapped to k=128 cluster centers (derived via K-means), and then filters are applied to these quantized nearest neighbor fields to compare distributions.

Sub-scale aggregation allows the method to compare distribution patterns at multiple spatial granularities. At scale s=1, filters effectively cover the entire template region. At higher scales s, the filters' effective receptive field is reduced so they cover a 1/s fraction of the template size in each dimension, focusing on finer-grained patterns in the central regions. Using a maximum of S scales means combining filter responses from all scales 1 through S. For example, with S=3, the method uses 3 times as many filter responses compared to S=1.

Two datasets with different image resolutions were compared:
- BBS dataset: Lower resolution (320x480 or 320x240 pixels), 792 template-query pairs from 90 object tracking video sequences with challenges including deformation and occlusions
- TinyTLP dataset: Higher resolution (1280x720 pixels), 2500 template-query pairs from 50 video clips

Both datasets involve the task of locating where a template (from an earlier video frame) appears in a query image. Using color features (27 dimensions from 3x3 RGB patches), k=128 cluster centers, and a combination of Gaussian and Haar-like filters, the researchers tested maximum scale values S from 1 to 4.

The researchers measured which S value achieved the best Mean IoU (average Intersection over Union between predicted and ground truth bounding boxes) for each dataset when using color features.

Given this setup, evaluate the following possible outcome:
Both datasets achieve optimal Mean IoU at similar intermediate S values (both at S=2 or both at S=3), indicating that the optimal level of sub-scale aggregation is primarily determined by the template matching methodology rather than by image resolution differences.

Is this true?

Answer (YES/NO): NO